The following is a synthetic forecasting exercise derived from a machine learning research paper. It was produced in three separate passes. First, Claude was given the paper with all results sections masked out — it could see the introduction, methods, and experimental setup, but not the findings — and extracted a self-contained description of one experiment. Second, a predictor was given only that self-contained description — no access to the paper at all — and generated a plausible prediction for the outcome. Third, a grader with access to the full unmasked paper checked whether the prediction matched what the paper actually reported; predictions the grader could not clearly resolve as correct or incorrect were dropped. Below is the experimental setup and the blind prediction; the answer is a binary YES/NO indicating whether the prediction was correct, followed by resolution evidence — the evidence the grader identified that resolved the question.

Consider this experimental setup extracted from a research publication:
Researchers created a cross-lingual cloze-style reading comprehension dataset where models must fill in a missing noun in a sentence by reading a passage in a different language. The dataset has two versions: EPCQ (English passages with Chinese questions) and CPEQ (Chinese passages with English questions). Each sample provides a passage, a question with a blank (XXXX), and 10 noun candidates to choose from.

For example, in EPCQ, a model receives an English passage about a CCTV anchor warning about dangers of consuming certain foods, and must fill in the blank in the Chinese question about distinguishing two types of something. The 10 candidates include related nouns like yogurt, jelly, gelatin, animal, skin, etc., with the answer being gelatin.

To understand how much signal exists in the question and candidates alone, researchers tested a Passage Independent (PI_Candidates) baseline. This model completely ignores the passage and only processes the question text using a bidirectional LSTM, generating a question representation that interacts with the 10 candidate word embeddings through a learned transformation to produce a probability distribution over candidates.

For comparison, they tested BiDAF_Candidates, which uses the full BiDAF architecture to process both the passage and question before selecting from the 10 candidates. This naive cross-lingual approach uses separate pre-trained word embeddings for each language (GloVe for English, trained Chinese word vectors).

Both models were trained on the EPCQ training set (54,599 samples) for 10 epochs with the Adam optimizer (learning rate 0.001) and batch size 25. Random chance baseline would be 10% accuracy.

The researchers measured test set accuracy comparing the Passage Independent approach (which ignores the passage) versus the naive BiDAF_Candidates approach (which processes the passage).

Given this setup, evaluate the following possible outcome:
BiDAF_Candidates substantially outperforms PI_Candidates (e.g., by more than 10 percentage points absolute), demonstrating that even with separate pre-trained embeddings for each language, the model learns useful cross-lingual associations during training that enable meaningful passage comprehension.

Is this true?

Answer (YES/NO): NO